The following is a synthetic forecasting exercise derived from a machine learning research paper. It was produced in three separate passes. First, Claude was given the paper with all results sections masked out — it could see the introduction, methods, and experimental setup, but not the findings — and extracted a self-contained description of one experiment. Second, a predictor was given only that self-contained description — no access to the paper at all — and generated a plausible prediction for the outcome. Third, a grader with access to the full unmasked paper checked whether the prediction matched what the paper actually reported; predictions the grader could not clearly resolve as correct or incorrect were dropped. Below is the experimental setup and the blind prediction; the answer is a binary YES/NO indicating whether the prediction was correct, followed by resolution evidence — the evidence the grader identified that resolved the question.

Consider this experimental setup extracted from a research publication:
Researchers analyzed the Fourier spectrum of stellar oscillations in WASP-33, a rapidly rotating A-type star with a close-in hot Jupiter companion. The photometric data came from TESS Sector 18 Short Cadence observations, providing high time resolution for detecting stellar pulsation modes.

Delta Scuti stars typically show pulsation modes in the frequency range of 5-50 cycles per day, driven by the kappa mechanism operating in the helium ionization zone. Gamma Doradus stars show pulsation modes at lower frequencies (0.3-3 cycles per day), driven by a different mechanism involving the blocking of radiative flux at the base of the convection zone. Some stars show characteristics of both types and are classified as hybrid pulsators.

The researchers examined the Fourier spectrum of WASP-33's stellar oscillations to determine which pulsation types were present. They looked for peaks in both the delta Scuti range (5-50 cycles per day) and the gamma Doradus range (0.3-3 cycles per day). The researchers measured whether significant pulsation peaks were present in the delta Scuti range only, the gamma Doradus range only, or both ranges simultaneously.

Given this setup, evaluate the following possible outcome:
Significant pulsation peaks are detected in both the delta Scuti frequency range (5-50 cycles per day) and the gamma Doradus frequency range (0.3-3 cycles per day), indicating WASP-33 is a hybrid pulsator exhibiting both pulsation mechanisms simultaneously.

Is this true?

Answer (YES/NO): YES